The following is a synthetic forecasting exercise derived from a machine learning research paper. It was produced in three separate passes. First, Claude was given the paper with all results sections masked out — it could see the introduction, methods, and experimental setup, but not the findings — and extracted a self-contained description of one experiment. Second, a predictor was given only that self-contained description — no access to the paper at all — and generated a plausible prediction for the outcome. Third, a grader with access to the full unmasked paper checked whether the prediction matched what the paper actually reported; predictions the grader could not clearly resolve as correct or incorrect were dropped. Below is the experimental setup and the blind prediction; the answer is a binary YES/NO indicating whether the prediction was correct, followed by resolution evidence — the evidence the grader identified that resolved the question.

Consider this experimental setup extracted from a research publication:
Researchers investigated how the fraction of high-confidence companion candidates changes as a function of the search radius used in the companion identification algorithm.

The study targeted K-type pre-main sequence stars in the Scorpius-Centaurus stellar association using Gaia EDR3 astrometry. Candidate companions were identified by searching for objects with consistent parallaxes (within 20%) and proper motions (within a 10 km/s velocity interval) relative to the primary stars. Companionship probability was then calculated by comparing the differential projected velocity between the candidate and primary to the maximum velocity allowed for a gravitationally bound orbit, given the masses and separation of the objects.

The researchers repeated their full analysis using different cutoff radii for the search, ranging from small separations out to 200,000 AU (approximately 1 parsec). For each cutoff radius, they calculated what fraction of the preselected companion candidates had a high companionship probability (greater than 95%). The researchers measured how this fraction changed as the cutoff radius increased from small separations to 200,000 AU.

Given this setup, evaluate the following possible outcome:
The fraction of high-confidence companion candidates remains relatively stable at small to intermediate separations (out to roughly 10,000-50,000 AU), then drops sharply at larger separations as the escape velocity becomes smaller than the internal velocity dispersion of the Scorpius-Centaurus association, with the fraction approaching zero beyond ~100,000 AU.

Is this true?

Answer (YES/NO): NO